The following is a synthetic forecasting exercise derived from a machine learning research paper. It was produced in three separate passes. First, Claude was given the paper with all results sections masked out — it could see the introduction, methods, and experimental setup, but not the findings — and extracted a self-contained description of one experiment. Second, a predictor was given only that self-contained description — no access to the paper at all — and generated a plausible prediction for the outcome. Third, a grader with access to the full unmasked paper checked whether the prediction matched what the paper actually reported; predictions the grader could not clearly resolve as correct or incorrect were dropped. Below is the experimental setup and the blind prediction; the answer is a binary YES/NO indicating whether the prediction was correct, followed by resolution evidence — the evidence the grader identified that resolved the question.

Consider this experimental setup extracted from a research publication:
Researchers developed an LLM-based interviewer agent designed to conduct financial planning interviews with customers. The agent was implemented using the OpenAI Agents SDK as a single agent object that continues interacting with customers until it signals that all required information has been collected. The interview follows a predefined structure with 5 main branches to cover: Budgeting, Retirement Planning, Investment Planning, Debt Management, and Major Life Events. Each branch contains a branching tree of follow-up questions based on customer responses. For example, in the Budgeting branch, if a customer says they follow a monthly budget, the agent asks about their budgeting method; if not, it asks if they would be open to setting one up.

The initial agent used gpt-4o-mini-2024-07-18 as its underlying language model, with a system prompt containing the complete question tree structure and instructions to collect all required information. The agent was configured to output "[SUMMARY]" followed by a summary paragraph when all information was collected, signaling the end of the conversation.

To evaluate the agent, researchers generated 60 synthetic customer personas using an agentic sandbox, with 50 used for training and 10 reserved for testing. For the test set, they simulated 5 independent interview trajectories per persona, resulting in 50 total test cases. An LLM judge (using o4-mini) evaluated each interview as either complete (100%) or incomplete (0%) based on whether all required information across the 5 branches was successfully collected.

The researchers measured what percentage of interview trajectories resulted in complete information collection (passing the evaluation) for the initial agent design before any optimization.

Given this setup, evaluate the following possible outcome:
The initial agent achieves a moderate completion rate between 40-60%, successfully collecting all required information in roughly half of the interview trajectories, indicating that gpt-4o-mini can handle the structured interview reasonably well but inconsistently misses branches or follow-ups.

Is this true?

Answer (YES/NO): NO